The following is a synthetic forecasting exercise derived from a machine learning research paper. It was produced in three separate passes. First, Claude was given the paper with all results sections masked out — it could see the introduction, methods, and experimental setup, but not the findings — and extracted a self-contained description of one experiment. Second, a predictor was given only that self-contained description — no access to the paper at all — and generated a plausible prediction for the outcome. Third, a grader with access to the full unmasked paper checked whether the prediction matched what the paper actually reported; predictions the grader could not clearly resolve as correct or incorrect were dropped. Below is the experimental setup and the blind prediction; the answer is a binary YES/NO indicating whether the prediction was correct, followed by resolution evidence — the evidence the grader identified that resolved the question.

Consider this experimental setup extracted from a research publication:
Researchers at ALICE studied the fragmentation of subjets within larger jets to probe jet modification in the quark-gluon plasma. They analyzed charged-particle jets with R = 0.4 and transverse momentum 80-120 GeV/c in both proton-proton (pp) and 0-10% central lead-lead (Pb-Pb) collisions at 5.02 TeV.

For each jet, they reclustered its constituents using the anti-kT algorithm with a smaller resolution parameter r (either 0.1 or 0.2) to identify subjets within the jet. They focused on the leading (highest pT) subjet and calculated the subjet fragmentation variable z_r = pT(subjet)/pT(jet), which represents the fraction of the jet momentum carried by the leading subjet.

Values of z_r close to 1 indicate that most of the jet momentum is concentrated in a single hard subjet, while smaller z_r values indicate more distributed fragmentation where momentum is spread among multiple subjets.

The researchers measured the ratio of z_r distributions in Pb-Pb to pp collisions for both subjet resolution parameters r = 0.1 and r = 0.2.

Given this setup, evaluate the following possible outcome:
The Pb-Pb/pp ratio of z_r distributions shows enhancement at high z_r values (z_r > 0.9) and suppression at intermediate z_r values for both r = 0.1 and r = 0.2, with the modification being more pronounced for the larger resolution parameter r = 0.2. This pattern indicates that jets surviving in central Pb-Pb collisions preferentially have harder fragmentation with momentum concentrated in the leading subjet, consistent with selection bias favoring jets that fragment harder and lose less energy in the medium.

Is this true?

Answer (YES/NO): NO